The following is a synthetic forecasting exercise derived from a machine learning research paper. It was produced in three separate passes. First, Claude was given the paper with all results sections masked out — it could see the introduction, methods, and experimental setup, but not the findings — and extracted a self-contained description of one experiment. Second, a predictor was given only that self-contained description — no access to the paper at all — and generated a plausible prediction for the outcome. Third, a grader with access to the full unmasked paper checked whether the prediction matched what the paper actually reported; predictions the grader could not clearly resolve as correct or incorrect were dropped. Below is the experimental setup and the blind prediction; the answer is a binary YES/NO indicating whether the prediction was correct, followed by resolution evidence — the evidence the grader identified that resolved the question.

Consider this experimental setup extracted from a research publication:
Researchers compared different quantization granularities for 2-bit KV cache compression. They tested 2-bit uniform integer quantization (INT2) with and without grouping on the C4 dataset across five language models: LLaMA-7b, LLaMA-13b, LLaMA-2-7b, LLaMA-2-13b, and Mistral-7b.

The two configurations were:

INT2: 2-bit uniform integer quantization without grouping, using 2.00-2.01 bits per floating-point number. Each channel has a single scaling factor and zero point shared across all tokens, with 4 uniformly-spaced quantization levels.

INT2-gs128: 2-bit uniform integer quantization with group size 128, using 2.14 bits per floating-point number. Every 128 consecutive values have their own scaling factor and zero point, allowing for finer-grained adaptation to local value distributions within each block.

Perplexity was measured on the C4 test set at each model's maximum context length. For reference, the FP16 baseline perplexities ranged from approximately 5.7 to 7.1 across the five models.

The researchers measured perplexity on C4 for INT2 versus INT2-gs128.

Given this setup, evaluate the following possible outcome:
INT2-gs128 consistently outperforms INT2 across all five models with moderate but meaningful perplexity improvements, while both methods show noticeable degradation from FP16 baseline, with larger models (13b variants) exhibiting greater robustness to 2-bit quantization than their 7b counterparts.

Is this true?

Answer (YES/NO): NO